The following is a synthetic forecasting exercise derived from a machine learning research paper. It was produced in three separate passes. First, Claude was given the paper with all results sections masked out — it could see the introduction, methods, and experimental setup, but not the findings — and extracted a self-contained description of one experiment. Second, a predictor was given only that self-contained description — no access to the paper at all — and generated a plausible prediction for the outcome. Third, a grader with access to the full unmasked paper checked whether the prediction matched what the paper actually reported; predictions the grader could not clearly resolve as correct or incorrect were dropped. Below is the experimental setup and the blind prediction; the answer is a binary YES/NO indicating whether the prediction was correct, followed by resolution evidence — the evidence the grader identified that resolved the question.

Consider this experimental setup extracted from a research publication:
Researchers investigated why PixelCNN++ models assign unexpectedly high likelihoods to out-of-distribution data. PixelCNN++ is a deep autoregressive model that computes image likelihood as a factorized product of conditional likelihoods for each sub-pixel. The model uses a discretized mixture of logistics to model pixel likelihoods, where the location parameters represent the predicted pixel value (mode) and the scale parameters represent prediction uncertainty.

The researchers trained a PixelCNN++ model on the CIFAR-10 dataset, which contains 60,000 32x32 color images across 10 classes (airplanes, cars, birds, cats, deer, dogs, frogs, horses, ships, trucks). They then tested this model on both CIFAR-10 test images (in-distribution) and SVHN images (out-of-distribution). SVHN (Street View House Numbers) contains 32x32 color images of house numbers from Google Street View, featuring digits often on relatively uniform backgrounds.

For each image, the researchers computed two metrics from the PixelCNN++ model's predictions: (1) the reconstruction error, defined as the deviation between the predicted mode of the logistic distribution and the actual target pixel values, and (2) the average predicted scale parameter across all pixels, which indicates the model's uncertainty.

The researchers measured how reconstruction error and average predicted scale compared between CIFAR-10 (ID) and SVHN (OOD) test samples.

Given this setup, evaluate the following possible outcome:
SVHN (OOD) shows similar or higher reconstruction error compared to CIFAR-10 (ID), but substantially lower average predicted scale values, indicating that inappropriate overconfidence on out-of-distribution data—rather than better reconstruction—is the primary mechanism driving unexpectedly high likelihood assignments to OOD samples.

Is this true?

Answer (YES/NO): NO